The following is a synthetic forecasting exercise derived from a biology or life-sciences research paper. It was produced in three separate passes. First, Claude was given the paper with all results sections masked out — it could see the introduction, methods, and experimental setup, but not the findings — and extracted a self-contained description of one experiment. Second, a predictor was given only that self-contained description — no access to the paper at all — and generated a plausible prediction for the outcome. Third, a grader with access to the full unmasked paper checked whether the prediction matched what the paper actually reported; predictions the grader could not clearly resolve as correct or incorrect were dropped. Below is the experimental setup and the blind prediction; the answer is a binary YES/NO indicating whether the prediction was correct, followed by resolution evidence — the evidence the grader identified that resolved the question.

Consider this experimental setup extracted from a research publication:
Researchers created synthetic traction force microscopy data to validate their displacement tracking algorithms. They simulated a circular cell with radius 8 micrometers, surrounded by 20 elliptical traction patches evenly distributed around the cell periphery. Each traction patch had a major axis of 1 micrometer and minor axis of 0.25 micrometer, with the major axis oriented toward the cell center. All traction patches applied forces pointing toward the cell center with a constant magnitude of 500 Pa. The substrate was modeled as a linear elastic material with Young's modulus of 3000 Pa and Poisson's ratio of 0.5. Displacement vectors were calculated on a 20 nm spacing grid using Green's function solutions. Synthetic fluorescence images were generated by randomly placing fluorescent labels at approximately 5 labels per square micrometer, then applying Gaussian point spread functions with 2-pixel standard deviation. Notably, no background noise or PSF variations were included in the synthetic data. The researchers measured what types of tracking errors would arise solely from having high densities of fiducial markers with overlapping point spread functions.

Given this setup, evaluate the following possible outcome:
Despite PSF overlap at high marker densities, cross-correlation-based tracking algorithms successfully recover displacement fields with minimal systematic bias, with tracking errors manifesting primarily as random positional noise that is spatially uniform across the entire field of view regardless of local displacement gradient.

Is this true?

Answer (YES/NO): NO